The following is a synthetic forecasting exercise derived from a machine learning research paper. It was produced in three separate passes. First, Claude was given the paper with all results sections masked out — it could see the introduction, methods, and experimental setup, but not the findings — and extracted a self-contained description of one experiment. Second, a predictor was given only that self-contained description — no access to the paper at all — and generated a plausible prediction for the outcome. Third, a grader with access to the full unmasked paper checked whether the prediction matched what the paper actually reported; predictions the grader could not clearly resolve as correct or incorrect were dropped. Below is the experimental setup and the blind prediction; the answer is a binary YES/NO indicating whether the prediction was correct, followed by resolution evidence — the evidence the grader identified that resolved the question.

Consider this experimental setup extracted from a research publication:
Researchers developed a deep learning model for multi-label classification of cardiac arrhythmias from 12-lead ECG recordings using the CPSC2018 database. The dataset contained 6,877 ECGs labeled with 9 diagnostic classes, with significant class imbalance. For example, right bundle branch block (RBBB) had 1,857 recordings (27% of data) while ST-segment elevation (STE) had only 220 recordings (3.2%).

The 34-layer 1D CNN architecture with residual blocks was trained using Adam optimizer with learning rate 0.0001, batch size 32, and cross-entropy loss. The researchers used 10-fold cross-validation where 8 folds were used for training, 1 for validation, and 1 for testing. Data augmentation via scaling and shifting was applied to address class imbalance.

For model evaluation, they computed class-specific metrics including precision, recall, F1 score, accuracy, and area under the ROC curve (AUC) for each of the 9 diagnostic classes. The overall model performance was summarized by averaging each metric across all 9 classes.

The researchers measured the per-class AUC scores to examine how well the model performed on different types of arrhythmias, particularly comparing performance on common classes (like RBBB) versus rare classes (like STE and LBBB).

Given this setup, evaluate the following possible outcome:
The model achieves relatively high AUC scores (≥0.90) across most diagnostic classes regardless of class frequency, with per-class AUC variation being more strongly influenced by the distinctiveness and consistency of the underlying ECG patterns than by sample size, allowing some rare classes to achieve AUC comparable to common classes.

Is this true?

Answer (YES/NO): YES